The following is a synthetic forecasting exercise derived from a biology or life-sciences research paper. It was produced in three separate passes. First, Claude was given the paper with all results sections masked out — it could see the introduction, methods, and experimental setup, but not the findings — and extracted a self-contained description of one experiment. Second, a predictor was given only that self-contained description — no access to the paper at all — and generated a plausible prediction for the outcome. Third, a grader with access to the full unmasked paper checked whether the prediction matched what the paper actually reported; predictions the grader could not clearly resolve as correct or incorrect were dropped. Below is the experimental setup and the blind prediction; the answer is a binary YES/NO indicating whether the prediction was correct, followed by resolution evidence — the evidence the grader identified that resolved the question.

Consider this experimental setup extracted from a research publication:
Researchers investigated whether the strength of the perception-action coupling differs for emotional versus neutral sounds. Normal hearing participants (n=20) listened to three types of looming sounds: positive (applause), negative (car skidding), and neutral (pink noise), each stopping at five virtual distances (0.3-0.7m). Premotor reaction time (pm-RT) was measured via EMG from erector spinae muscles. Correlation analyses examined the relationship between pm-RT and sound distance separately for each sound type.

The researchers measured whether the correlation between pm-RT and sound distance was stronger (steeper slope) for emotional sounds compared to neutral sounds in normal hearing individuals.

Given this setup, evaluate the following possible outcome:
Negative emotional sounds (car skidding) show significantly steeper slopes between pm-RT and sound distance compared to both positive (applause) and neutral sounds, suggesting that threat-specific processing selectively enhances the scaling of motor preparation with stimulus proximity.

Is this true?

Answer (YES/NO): NO